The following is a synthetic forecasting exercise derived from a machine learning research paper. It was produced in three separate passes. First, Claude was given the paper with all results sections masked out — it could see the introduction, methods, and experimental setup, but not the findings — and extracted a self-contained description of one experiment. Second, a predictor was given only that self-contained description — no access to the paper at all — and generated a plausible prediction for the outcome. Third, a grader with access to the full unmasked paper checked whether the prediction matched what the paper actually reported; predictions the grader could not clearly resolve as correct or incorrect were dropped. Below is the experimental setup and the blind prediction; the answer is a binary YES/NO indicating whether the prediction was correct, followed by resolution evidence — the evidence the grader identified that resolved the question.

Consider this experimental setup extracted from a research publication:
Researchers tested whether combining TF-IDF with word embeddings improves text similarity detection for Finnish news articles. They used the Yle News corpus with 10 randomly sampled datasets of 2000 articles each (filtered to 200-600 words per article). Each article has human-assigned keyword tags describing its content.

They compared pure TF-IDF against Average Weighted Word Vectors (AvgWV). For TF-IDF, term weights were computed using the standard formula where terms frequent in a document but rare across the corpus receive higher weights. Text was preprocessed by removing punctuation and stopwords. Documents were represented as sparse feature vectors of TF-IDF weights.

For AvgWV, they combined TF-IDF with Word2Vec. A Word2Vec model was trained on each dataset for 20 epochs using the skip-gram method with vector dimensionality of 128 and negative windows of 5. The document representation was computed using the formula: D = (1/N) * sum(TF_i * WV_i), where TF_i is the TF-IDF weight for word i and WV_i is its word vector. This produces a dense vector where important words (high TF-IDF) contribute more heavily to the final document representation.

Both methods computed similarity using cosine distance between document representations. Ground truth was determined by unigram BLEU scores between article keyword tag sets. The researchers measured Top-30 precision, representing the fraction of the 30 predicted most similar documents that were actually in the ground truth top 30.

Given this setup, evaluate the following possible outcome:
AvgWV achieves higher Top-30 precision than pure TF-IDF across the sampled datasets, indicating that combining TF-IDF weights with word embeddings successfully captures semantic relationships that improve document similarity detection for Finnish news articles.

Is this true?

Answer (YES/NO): NO